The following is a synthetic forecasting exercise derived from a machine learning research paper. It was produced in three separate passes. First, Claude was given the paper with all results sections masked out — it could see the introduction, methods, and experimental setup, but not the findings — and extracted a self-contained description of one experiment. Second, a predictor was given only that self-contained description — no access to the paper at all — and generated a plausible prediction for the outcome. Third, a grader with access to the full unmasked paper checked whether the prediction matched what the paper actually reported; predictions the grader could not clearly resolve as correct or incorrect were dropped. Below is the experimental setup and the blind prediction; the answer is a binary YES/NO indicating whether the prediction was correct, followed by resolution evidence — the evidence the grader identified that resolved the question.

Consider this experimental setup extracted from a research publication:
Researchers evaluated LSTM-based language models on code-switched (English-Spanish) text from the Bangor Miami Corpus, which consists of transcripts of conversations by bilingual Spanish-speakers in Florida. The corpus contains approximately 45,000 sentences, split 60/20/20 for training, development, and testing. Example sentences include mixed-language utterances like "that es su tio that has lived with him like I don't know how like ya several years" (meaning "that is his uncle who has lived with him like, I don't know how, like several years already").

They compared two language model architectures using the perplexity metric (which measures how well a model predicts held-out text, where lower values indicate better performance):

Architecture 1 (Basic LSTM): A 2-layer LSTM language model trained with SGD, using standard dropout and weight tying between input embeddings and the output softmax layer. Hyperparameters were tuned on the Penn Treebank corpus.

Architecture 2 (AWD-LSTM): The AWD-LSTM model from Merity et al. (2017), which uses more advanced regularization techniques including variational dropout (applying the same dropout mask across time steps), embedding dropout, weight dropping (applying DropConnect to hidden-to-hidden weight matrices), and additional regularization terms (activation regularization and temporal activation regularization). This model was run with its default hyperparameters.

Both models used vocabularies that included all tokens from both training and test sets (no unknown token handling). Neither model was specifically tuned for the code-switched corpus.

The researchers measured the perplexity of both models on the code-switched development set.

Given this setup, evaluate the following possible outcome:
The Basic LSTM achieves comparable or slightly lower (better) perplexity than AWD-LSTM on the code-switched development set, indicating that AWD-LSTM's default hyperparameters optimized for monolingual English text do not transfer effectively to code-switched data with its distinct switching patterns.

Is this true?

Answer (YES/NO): NO